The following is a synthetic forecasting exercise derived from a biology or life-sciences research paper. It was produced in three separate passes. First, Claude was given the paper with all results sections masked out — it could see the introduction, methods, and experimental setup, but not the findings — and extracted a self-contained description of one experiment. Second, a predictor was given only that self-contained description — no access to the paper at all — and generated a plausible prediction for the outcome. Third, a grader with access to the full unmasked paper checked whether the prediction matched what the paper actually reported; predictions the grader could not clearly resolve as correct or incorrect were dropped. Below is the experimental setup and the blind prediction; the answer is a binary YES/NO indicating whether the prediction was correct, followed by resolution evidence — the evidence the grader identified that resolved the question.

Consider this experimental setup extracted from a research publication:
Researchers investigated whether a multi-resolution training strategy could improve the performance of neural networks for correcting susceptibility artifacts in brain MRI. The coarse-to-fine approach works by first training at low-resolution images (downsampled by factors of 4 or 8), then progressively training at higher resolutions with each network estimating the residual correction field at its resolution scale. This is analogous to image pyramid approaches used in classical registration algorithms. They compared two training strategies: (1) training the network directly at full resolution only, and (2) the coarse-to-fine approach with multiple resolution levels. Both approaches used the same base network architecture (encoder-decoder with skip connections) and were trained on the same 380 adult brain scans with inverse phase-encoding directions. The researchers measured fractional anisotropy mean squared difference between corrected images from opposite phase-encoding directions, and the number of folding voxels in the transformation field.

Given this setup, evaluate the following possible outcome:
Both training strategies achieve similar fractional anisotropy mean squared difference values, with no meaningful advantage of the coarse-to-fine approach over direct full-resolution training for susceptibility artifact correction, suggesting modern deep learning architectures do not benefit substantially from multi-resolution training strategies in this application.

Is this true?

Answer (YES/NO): NO